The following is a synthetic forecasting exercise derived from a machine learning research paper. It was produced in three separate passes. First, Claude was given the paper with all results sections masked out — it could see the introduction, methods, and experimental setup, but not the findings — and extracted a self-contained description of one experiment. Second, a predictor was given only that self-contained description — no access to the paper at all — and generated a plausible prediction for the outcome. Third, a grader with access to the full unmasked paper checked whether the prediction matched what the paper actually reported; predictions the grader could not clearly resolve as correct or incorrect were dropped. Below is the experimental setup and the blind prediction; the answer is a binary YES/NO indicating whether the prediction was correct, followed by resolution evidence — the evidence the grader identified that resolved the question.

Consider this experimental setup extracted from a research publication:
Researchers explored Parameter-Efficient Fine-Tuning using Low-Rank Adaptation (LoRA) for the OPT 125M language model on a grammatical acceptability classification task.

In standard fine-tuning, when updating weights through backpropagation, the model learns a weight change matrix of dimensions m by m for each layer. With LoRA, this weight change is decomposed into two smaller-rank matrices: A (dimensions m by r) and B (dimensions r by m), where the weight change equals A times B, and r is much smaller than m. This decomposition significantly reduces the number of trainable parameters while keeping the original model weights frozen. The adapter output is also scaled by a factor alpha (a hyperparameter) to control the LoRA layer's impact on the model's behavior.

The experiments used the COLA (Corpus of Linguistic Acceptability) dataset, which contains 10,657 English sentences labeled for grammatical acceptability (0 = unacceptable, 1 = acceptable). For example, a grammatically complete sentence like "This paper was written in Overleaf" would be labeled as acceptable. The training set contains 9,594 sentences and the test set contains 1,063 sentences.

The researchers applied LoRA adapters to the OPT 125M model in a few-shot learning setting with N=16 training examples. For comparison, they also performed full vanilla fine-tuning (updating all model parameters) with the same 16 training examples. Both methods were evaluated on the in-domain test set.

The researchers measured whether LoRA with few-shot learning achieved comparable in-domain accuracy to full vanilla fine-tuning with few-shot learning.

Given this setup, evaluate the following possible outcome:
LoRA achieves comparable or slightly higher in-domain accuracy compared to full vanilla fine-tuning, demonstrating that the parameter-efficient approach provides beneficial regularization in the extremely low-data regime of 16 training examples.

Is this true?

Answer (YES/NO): NO